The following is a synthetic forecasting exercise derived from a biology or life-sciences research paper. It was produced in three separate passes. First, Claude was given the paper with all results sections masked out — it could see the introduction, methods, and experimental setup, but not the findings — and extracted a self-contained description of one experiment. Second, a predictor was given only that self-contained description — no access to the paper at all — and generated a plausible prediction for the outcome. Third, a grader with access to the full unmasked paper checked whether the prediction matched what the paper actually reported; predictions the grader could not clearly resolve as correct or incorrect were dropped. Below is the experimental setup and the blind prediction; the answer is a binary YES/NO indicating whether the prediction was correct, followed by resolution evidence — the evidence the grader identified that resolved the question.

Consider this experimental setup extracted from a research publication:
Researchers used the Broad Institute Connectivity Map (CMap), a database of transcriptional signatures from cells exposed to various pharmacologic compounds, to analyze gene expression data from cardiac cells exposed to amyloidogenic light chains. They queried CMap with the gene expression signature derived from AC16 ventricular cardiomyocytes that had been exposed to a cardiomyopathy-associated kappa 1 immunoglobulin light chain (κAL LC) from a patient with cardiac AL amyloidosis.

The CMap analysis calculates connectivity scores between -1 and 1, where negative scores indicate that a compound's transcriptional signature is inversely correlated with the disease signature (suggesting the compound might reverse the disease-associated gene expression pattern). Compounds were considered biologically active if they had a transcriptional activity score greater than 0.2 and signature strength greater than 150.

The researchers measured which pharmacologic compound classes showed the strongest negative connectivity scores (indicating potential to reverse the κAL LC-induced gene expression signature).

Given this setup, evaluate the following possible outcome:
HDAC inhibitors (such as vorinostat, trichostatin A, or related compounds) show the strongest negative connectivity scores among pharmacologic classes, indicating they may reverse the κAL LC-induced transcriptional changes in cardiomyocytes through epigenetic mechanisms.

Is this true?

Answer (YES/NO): NO